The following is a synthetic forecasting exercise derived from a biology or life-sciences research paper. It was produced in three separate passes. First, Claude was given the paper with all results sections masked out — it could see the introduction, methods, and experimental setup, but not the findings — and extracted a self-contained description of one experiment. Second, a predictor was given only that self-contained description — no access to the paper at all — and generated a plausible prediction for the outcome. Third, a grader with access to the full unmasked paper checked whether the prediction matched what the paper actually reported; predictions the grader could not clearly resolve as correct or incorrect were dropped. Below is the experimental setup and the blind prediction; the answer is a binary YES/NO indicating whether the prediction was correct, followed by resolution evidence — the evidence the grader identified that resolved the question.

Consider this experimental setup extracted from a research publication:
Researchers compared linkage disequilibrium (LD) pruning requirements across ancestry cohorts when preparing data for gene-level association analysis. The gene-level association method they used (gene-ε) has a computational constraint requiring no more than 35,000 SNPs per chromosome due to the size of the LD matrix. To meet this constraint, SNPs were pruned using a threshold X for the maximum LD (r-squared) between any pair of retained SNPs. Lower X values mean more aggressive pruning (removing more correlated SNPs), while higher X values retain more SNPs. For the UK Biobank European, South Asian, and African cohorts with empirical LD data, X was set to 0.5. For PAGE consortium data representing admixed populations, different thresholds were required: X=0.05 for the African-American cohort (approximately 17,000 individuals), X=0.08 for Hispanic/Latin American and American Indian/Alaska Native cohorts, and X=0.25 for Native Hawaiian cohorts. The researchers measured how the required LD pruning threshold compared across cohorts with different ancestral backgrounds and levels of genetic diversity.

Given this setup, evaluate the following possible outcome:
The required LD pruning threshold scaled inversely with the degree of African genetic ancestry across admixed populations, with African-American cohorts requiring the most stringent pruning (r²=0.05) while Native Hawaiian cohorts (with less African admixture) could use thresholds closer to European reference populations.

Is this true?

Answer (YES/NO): YES